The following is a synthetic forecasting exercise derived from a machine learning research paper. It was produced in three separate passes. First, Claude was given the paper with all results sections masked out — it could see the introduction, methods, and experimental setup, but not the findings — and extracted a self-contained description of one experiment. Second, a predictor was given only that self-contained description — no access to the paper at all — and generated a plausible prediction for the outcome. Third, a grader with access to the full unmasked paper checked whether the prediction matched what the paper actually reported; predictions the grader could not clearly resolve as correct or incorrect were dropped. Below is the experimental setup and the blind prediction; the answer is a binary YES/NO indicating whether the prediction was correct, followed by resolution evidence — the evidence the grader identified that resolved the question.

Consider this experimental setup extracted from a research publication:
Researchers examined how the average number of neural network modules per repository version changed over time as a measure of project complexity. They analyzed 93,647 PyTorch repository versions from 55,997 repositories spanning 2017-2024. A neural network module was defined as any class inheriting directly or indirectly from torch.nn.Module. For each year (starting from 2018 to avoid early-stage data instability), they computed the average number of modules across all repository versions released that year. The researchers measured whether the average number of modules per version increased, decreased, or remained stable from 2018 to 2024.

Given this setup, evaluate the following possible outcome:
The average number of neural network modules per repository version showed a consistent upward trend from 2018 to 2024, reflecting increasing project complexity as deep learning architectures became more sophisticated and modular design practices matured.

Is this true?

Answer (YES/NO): YES